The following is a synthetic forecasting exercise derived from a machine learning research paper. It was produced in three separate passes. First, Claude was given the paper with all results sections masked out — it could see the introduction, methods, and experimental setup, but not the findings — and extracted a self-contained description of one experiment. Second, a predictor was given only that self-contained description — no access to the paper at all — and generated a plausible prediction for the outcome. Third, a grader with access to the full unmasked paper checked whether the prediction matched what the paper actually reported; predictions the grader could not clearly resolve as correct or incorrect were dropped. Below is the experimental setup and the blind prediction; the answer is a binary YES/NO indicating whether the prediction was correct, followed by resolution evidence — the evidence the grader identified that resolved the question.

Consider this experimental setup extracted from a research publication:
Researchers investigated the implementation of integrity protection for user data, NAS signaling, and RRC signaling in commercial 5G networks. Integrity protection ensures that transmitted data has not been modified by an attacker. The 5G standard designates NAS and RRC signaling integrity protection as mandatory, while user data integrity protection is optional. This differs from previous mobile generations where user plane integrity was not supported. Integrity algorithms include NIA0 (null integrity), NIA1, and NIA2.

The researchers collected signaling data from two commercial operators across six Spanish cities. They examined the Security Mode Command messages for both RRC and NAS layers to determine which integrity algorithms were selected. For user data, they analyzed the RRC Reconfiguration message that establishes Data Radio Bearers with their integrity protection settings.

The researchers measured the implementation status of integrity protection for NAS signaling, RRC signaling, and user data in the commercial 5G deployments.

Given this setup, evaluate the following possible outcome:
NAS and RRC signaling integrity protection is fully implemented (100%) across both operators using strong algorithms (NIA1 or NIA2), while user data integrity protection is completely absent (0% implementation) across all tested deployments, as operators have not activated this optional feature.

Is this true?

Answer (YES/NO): NO